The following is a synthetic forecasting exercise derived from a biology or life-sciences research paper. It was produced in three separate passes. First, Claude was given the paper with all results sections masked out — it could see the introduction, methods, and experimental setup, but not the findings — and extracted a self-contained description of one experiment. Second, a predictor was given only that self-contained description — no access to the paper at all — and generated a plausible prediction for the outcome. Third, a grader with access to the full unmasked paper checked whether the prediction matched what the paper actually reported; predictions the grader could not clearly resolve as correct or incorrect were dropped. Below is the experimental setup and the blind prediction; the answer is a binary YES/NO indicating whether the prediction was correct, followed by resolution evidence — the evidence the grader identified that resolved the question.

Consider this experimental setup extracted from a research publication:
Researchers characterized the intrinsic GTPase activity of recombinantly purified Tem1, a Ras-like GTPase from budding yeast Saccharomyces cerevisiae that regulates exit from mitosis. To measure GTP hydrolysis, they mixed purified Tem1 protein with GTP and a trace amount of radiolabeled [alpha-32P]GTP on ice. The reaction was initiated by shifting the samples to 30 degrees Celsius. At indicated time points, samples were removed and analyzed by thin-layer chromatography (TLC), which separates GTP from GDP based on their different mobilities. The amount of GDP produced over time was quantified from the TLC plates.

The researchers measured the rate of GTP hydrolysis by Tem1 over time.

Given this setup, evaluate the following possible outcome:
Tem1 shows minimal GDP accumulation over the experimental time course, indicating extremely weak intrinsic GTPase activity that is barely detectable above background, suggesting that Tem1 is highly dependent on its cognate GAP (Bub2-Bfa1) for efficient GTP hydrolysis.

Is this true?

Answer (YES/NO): NO